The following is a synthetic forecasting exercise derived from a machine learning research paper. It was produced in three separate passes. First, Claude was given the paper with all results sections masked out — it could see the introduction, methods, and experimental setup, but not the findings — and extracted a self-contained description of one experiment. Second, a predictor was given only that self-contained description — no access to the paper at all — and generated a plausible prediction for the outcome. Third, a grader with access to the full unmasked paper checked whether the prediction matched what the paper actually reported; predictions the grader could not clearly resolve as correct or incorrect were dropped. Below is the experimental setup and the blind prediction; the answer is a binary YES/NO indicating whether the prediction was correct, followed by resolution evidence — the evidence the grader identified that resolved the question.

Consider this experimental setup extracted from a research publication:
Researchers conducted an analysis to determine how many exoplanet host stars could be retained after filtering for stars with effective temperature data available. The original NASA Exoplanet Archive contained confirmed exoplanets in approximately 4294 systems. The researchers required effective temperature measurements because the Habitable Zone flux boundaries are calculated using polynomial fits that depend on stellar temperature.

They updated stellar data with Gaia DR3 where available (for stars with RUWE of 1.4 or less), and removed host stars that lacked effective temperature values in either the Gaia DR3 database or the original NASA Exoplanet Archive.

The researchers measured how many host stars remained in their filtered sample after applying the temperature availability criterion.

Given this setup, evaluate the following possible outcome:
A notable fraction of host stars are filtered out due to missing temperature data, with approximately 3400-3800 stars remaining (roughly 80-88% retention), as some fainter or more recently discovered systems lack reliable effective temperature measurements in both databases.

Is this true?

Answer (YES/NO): YES